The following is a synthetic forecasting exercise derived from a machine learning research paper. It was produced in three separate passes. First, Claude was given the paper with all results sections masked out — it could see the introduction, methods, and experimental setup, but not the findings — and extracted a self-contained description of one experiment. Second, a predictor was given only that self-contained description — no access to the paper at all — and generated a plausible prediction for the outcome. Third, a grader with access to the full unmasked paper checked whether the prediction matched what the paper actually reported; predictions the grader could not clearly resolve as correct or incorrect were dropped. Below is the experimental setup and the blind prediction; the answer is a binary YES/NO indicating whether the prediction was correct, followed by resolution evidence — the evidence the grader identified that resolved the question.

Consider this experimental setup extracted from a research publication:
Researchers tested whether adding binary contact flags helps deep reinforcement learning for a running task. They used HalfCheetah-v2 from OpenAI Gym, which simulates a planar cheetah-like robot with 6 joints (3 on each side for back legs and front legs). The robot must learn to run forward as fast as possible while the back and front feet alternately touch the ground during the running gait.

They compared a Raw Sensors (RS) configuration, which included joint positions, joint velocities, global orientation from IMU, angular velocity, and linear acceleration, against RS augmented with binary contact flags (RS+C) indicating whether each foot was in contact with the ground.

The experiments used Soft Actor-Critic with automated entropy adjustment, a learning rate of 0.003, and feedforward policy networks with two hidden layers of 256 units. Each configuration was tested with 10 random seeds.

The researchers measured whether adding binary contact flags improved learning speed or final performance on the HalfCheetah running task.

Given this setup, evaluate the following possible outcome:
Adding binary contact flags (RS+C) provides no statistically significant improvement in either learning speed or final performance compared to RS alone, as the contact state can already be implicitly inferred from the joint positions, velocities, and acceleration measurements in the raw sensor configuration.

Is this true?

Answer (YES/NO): NO